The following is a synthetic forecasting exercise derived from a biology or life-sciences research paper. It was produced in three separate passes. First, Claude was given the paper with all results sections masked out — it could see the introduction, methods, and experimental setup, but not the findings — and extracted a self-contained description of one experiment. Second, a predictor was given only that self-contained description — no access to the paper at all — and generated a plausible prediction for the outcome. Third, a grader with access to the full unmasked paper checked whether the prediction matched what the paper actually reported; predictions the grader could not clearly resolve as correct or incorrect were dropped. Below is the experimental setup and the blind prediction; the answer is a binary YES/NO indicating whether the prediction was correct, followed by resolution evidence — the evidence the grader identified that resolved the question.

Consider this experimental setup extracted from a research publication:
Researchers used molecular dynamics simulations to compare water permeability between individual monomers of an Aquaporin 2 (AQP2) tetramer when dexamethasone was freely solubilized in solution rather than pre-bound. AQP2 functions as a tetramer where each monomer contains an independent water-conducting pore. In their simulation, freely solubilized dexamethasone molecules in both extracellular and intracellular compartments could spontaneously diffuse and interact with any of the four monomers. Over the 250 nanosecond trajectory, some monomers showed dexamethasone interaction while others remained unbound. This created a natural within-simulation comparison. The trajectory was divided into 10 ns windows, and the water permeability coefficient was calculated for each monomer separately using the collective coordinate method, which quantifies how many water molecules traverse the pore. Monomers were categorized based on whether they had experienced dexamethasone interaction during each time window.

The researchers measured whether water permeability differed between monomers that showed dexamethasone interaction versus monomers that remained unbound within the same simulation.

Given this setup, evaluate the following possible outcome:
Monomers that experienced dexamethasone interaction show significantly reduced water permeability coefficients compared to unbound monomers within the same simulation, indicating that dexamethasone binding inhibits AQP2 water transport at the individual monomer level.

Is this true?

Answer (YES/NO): YES